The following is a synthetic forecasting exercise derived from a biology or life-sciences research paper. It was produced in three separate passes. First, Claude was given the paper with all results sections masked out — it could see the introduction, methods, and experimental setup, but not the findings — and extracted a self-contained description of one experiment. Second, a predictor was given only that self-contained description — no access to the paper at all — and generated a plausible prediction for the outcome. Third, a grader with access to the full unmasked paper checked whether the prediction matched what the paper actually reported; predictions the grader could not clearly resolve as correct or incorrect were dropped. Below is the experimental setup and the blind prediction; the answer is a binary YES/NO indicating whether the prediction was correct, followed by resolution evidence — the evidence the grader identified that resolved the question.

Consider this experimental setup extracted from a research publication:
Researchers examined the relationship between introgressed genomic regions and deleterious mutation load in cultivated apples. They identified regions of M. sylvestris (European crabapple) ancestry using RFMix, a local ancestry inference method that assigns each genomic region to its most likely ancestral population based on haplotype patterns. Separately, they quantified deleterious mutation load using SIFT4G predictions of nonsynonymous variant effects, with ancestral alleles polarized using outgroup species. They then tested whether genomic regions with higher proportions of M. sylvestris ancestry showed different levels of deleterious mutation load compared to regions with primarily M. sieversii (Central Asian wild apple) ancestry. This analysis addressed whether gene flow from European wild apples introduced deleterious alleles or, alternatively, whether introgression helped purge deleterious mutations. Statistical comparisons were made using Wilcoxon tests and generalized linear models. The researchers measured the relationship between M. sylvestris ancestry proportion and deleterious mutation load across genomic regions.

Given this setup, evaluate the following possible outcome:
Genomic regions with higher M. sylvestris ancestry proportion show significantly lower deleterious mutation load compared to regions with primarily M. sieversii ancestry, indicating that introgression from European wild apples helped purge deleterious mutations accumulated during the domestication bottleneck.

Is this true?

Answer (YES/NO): NO